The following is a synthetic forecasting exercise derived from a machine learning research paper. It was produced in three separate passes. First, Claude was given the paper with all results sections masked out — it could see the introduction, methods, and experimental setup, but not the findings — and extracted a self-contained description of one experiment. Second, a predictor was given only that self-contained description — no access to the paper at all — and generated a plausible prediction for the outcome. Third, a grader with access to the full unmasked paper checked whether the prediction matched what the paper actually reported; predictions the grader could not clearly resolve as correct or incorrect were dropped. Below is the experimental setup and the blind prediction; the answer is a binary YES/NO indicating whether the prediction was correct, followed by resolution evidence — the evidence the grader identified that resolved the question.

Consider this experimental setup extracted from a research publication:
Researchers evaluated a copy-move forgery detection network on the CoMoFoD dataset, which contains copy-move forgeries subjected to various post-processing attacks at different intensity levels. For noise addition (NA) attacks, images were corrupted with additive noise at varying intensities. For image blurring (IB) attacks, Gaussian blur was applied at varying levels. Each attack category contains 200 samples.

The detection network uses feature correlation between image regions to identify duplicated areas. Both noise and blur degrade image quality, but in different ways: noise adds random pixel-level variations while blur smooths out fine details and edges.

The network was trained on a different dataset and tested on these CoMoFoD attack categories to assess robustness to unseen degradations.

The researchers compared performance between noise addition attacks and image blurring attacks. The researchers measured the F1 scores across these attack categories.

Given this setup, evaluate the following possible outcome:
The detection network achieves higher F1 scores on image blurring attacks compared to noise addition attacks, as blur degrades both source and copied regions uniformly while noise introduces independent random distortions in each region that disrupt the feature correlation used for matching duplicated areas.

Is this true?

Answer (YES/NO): YES